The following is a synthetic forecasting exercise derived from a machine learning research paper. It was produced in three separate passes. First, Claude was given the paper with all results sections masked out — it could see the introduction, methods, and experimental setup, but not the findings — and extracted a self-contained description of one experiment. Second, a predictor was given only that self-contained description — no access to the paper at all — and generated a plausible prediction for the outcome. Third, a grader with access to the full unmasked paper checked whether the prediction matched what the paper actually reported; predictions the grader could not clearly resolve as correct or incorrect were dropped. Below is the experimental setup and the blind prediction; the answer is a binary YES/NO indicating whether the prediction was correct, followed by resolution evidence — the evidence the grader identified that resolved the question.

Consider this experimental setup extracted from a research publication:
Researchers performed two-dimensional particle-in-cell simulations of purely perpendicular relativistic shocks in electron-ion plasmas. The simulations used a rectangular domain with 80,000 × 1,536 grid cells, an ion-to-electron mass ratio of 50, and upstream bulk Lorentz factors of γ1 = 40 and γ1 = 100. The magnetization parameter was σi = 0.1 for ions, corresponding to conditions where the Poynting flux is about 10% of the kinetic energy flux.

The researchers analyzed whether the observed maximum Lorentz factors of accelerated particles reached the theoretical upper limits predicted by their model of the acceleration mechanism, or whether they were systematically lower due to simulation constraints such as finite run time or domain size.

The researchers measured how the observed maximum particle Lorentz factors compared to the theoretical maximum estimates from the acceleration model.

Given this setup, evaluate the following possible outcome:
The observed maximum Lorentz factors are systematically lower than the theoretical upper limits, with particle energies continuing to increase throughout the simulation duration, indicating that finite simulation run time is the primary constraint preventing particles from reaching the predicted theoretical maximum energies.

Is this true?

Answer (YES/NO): YES